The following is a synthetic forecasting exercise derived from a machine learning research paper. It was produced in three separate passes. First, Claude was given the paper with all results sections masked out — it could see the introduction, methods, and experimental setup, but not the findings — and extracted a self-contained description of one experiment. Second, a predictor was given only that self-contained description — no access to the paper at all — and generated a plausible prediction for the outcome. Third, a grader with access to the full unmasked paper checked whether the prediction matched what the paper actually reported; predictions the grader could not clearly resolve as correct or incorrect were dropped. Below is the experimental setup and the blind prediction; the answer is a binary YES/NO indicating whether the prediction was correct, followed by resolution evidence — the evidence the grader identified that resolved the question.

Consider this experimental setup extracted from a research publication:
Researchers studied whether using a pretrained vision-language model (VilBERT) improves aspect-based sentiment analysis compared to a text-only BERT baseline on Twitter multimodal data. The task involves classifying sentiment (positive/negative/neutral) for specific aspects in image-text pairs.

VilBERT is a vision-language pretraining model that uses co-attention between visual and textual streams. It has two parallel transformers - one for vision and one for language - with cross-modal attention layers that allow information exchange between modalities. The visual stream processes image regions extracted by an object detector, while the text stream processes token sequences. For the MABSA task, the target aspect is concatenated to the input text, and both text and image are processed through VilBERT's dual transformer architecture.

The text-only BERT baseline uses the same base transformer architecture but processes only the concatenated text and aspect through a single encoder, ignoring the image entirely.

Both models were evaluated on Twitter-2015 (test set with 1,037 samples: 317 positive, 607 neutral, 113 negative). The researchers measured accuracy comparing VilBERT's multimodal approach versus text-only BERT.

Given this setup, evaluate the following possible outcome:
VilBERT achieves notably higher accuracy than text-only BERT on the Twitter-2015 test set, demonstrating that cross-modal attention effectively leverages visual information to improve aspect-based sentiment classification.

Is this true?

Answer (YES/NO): NO